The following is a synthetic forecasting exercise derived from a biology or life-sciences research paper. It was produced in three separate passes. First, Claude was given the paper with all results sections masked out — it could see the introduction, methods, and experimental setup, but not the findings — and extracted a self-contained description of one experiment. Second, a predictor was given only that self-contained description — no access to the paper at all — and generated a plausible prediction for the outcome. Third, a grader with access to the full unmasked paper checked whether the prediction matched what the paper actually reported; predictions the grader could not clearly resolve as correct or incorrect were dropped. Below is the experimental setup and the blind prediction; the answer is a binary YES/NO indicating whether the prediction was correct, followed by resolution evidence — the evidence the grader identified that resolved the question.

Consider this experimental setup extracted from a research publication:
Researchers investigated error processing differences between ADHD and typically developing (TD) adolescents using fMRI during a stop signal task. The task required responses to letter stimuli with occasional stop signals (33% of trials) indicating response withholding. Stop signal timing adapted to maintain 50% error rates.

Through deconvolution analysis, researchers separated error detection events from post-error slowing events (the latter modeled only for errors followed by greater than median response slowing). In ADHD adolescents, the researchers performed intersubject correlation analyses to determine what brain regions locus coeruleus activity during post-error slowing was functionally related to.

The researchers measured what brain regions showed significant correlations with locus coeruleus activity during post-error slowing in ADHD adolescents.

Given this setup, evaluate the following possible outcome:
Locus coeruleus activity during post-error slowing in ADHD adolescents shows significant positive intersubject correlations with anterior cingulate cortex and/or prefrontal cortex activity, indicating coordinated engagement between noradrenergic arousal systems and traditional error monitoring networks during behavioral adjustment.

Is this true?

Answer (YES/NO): YES